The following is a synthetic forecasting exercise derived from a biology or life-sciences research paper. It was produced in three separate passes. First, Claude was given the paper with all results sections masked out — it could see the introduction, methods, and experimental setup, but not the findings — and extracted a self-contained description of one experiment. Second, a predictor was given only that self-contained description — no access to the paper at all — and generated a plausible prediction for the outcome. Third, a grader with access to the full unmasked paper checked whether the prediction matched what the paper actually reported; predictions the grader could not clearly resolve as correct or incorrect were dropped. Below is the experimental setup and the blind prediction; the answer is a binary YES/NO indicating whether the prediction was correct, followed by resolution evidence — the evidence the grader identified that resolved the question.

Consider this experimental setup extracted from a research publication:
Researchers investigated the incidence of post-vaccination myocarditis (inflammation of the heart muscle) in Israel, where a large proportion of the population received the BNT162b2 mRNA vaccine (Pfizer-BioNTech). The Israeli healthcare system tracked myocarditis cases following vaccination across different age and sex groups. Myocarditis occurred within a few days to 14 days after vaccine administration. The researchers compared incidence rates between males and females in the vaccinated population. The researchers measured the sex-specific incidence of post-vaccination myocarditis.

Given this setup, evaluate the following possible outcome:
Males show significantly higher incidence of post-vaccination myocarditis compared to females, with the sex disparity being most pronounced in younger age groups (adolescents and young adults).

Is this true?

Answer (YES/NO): YES